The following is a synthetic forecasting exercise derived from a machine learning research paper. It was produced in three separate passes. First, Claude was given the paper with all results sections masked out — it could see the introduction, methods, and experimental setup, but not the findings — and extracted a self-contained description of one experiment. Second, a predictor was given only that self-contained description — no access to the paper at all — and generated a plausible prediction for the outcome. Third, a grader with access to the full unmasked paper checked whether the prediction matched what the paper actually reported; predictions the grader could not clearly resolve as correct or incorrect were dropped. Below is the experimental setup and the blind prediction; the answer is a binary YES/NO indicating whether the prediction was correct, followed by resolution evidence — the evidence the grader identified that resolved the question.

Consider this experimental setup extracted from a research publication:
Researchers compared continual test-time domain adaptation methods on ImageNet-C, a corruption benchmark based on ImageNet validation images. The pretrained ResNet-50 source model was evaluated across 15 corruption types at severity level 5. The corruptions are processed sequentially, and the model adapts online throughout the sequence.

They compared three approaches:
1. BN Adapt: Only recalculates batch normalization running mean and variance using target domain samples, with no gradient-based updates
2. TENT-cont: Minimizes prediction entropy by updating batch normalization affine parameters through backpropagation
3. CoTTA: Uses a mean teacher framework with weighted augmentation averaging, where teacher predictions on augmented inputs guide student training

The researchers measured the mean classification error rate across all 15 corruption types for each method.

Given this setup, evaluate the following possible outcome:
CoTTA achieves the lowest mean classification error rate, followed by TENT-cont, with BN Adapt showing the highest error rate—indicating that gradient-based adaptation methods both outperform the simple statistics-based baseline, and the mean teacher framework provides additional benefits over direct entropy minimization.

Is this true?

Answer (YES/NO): NO